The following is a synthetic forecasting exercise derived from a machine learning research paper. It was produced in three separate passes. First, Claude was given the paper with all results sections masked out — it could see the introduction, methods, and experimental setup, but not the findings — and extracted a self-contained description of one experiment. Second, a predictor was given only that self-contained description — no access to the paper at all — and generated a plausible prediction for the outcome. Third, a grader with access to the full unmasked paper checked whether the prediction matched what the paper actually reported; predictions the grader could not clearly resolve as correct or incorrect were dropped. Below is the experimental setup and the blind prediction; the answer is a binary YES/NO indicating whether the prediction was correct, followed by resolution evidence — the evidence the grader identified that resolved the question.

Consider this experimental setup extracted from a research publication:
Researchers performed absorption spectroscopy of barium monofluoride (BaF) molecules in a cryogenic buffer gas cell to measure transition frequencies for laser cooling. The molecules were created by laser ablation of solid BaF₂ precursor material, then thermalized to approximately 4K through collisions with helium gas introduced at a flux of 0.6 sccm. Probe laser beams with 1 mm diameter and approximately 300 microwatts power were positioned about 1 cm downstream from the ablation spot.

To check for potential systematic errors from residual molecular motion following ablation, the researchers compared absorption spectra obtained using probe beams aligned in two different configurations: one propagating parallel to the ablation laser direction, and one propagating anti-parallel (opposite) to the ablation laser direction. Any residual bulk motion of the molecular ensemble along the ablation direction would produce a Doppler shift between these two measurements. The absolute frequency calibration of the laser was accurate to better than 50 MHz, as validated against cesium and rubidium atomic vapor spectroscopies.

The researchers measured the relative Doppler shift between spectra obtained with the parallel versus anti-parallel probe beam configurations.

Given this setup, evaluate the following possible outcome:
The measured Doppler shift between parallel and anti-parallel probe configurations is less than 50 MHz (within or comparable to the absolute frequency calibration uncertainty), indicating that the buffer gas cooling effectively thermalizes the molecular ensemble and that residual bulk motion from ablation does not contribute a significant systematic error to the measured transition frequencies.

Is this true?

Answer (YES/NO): YES